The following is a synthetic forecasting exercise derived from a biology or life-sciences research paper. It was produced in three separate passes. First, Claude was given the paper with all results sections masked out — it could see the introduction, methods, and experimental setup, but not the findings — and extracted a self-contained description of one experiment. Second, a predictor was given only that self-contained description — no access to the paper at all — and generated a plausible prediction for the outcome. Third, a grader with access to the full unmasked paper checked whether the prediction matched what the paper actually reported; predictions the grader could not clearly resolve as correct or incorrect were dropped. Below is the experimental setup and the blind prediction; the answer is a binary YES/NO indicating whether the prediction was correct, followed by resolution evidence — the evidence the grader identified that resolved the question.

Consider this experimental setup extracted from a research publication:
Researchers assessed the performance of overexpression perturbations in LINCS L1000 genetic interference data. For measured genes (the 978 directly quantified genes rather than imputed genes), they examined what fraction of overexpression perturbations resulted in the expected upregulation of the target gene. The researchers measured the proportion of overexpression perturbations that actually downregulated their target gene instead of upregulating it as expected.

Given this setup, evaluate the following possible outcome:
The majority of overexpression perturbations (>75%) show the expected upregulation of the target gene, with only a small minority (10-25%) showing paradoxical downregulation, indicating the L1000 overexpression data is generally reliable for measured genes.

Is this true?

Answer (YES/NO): NO